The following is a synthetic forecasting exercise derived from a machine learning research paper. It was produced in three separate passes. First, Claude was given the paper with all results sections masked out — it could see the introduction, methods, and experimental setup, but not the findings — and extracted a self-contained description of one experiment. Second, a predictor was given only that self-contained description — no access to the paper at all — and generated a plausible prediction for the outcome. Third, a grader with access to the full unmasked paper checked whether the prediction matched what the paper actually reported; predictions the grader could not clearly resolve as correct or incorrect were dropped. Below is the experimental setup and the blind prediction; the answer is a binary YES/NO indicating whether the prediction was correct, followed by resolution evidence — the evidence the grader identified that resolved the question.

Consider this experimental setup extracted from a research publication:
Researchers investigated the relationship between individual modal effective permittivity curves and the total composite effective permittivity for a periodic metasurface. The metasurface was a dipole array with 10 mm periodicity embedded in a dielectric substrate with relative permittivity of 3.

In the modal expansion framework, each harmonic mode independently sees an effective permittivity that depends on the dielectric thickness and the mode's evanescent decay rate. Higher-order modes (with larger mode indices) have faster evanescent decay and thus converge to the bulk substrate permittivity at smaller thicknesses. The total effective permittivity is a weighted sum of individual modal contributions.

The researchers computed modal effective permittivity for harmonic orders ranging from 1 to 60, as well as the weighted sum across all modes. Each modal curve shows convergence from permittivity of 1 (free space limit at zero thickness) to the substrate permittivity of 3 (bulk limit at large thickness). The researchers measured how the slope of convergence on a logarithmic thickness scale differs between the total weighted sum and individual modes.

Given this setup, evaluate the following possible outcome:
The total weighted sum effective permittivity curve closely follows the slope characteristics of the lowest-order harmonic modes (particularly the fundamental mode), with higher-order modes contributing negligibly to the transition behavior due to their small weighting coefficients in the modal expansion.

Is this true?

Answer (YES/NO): NO